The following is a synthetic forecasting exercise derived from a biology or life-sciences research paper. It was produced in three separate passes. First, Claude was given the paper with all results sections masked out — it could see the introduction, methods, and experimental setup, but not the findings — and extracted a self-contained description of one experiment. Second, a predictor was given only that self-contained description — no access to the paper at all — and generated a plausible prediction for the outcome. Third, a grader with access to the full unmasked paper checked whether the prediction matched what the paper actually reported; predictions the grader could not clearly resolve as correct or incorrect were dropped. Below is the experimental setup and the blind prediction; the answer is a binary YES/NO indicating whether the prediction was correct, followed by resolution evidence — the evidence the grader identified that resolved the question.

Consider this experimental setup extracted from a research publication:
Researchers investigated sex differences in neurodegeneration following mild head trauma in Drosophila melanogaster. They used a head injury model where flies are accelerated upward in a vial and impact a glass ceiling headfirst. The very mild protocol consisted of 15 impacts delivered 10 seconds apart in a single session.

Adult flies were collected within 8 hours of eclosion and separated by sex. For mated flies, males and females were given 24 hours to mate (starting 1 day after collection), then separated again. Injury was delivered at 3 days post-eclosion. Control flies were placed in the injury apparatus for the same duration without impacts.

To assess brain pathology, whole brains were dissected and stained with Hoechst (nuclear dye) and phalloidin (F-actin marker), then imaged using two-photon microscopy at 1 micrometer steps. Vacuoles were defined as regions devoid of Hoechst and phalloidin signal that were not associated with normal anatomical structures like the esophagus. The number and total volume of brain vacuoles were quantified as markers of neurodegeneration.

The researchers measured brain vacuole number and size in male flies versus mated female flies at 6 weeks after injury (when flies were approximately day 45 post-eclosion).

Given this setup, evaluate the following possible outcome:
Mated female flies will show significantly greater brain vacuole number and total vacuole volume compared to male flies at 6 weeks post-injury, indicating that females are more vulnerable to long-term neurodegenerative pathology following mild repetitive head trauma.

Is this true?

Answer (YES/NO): YES